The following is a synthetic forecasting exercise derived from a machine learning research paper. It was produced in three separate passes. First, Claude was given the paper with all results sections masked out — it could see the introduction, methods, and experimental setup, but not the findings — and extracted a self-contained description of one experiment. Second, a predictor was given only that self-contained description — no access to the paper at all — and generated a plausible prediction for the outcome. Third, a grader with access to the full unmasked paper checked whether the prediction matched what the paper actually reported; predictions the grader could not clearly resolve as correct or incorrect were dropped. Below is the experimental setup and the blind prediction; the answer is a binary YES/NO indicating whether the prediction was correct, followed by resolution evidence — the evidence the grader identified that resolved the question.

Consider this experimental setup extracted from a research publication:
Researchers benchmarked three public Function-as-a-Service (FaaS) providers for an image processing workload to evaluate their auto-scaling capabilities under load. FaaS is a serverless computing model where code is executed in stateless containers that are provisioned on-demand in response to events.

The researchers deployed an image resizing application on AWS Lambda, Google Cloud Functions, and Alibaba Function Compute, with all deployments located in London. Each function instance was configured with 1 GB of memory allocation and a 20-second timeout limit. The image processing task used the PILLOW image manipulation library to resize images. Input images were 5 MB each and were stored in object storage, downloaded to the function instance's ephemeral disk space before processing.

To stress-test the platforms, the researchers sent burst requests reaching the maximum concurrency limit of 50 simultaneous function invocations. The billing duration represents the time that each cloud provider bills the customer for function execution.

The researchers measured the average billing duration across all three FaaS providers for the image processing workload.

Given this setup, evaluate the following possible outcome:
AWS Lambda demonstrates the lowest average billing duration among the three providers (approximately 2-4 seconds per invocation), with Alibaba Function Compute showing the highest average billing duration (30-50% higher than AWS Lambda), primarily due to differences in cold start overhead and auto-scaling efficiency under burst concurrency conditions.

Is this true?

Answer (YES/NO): NO